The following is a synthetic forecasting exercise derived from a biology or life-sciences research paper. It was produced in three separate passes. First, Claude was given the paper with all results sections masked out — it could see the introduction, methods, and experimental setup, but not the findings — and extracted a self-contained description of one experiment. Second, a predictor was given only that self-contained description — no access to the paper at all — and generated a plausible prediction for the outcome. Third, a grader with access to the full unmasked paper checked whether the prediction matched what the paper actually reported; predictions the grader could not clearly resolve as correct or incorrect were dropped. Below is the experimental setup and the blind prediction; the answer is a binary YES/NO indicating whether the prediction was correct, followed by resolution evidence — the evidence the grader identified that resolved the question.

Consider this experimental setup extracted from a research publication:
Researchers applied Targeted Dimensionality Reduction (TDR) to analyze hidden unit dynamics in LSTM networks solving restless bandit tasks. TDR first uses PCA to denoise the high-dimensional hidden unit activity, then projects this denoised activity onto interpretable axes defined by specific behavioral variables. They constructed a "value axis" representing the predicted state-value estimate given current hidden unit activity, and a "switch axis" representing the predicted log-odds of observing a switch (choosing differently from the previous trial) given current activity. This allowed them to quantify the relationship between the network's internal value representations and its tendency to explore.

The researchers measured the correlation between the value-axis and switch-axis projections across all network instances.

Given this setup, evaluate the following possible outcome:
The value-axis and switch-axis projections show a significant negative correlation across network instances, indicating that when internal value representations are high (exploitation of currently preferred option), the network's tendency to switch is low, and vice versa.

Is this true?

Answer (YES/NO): YES